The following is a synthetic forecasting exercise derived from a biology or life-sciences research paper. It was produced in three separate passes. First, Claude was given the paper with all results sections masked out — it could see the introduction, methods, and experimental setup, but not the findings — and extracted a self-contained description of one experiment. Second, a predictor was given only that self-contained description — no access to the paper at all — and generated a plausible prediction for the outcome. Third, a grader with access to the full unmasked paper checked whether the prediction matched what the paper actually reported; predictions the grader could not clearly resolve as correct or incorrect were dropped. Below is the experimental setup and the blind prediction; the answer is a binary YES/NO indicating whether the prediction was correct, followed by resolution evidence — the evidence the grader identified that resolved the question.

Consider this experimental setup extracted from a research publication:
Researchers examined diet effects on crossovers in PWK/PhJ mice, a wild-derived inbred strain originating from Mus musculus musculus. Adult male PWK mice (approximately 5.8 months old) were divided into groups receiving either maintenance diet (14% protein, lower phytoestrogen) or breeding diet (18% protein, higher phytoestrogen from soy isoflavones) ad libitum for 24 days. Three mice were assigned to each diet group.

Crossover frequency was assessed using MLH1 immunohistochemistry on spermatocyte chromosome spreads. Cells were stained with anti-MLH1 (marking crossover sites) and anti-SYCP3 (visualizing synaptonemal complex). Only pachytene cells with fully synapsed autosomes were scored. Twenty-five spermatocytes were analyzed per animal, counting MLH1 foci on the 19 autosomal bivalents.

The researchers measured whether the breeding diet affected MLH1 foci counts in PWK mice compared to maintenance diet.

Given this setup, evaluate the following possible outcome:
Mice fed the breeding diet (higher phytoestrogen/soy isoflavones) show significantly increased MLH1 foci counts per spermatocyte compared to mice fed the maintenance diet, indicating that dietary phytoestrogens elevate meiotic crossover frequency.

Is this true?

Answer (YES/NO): NO